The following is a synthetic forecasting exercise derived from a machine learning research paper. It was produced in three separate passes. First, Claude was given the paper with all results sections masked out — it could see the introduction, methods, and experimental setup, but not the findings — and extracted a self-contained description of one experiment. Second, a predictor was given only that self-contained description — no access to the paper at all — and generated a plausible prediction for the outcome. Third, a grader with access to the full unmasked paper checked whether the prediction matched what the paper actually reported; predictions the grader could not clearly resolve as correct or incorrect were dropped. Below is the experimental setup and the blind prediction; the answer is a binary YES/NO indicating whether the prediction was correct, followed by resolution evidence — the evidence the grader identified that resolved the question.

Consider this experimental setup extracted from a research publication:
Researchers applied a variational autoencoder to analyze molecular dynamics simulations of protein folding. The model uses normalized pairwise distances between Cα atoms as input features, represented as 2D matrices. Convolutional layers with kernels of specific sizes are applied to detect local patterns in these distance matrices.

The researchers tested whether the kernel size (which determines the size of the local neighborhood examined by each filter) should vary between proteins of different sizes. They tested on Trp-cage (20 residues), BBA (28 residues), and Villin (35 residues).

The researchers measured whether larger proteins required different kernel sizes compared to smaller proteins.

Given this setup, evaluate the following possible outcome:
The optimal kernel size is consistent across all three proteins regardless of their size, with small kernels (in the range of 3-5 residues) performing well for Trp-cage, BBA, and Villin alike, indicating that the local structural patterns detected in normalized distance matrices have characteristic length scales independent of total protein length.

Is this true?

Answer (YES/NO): YES